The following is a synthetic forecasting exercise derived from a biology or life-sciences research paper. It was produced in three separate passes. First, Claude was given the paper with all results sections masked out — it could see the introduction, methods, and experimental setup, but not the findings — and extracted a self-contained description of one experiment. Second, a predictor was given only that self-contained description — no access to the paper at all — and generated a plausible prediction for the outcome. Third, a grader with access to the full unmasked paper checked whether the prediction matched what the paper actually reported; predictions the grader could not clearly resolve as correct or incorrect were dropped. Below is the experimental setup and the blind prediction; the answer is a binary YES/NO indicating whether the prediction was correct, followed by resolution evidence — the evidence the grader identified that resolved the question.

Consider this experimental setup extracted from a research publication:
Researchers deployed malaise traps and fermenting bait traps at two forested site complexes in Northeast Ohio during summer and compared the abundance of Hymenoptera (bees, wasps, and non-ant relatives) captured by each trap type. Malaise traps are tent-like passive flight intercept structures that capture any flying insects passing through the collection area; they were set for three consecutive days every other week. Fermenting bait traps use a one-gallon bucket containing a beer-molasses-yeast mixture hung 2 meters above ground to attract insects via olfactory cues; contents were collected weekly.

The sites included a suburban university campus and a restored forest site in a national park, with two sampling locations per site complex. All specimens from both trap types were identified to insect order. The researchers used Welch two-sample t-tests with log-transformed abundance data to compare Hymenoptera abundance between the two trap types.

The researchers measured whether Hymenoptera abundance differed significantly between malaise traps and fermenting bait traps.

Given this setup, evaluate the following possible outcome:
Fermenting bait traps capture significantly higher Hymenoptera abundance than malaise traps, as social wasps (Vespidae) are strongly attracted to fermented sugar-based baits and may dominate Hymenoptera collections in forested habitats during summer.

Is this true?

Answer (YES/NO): NO